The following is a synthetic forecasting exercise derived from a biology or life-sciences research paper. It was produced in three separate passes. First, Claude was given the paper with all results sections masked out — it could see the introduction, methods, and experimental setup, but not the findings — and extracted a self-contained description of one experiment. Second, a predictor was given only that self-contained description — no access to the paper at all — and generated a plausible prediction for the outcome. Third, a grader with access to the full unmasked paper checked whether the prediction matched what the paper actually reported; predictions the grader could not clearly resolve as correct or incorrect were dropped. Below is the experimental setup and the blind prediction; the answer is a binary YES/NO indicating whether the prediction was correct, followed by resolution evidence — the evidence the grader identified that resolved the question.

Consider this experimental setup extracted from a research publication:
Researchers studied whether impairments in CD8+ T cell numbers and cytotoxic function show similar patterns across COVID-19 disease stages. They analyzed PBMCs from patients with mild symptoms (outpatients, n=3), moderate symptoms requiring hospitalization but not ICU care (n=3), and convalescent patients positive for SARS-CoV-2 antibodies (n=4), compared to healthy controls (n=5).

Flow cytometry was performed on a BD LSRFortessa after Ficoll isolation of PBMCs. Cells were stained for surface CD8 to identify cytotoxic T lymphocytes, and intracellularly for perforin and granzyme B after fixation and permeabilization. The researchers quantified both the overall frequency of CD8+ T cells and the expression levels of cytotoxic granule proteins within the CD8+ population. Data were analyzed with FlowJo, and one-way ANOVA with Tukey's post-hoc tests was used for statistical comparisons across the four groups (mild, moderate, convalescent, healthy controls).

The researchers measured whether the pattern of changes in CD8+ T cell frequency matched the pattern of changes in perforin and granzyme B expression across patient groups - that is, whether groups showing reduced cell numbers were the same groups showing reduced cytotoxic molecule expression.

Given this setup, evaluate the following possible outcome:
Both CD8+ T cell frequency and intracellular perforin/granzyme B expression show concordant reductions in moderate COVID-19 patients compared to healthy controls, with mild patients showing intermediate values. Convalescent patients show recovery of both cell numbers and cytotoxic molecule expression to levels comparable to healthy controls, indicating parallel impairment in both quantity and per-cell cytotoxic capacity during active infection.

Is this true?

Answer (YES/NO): NO